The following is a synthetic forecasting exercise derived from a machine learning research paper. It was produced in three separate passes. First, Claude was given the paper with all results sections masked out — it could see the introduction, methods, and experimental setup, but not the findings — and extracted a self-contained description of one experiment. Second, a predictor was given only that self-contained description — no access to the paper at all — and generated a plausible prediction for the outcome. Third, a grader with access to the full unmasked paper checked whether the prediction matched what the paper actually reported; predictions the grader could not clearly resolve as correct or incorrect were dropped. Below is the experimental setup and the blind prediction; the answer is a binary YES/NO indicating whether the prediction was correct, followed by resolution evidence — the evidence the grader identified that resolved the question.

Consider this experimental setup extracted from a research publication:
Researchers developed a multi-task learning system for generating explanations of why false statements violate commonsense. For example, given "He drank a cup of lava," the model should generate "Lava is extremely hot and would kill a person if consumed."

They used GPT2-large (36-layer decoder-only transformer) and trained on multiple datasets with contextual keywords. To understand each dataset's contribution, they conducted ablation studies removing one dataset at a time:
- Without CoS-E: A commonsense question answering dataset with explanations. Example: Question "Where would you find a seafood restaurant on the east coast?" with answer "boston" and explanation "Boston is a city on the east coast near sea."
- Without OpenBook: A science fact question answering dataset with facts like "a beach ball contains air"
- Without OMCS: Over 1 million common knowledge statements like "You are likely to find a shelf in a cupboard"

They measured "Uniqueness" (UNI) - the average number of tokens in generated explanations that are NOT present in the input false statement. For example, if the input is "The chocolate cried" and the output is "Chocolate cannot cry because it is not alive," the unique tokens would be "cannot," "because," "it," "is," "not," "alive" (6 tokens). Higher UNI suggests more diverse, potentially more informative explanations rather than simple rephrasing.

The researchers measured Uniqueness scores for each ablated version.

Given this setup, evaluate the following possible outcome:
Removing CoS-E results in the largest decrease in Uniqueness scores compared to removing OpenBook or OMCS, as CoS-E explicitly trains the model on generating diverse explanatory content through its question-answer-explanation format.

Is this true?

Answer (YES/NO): NO